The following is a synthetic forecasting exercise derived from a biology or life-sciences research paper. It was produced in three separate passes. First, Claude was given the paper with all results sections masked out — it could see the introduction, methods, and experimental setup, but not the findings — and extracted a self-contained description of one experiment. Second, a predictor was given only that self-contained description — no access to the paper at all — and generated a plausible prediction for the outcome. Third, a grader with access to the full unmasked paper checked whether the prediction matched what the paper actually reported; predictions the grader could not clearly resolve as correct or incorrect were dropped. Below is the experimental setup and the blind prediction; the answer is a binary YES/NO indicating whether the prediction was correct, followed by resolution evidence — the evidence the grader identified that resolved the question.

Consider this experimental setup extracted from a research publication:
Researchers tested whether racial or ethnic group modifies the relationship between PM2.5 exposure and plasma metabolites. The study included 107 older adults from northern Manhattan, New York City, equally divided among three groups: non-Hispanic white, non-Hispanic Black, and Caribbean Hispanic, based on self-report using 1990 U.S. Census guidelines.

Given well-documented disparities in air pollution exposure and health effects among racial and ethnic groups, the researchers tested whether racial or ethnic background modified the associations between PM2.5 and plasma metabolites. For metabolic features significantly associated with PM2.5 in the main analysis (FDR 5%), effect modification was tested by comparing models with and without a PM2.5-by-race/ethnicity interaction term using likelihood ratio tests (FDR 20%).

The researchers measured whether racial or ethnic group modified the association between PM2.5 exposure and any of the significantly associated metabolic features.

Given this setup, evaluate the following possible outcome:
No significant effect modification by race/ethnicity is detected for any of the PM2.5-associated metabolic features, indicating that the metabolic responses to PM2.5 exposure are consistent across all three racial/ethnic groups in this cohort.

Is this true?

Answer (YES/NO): YES